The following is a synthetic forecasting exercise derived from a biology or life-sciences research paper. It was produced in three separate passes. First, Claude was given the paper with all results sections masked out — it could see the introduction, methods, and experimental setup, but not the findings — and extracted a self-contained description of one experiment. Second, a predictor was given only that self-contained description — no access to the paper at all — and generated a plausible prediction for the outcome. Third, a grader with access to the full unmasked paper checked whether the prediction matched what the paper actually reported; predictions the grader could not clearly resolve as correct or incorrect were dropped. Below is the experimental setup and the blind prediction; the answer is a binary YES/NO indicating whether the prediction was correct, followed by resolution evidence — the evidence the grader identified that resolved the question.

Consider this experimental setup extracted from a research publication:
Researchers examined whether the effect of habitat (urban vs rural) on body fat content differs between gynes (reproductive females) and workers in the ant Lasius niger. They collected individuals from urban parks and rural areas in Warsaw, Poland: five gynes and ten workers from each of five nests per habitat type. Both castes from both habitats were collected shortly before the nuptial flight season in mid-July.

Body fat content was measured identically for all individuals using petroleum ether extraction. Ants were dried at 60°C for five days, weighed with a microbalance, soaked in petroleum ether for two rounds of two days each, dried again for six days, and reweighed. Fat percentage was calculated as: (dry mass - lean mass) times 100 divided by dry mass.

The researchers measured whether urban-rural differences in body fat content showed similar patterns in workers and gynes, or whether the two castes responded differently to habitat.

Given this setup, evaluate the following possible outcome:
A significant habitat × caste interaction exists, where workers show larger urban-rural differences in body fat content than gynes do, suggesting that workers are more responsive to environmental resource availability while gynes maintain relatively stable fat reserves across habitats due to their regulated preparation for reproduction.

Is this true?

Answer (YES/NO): NO